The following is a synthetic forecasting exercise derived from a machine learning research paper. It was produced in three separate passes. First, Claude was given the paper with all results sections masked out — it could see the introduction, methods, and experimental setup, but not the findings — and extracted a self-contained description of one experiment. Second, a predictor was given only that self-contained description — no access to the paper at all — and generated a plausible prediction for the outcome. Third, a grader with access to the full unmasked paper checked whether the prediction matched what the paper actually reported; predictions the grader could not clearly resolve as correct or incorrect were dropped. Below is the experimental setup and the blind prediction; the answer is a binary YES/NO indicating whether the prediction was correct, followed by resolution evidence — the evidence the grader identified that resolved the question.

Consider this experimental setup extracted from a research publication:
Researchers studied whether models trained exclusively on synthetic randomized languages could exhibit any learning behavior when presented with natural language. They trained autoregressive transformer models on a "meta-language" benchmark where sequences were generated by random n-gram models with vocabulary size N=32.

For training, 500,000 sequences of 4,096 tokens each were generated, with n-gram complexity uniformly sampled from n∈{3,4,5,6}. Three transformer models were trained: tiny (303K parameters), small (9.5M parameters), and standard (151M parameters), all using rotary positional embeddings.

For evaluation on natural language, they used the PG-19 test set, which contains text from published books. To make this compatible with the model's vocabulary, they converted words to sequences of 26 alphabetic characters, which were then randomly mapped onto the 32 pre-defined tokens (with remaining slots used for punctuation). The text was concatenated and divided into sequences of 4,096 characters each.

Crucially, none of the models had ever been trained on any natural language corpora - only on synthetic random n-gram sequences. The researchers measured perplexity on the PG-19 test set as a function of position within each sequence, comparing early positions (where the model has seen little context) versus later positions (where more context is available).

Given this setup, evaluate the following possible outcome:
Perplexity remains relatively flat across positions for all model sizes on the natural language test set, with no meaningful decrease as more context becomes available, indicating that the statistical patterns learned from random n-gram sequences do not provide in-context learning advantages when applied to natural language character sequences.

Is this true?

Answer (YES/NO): NO